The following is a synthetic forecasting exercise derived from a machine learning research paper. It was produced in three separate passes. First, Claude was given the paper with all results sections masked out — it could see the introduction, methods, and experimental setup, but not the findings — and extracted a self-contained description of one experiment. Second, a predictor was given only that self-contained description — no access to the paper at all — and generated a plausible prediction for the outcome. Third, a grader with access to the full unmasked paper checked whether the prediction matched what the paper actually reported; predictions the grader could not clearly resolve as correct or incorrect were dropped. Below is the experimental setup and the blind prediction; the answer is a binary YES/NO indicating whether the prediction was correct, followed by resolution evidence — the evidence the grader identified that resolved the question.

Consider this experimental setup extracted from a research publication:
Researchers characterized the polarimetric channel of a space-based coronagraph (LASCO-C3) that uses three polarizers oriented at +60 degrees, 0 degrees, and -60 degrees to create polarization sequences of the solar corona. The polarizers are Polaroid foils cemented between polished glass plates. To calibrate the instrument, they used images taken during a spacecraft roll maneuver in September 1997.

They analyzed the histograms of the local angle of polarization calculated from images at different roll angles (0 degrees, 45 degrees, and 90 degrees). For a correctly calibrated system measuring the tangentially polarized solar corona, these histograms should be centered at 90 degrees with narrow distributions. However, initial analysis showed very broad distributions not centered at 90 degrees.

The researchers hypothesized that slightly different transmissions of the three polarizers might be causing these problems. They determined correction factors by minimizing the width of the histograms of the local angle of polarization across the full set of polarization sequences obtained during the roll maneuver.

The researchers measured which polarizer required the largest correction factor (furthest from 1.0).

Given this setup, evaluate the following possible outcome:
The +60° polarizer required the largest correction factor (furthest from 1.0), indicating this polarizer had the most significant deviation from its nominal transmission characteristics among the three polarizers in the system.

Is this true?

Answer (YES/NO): YES